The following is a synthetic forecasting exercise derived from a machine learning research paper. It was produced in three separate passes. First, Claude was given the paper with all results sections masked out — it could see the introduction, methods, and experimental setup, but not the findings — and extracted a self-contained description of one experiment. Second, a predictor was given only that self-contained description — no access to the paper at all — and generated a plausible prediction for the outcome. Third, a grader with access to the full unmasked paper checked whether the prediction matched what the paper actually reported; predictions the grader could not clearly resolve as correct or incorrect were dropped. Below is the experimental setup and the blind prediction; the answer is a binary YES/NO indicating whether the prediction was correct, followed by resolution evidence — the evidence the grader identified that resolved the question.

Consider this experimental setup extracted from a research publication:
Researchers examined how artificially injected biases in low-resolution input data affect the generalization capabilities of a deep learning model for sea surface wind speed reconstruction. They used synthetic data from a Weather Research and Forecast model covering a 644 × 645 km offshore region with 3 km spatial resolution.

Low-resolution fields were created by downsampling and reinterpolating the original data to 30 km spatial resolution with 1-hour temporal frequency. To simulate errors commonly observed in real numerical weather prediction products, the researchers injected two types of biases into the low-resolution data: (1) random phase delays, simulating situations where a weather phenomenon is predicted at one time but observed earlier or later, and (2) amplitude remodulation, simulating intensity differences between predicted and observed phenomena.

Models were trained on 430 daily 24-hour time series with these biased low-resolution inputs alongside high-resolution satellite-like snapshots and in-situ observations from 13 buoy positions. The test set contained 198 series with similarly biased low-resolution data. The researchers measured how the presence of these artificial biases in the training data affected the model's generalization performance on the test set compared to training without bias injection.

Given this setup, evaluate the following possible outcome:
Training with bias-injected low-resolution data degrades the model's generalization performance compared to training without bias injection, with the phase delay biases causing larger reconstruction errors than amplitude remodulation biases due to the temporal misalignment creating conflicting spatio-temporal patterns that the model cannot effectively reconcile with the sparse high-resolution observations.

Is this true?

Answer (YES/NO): NO